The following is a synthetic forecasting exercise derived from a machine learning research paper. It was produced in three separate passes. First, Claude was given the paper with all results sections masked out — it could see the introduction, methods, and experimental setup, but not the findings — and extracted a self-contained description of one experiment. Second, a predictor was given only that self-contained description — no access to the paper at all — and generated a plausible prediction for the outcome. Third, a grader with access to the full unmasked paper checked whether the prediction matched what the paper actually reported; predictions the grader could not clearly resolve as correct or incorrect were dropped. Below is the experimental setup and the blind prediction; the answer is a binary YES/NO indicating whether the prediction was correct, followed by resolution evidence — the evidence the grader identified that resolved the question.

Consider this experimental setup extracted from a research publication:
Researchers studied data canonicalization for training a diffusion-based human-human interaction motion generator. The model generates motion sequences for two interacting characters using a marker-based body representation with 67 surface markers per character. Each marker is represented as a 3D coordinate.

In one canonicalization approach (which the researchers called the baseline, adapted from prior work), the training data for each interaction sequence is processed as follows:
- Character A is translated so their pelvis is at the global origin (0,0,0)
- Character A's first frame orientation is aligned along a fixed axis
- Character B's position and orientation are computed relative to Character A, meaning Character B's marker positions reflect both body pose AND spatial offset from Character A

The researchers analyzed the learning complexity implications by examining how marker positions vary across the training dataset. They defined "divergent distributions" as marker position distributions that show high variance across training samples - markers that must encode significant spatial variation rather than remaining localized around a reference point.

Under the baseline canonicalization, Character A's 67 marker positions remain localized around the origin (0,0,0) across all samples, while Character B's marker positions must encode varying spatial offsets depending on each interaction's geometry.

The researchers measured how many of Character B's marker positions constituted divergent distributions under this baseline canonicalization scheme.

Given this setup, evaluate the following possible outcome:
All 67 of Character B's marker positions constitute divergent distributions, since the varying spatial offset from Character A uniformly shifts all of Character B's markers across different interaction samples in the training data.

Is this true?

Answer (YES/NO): YES